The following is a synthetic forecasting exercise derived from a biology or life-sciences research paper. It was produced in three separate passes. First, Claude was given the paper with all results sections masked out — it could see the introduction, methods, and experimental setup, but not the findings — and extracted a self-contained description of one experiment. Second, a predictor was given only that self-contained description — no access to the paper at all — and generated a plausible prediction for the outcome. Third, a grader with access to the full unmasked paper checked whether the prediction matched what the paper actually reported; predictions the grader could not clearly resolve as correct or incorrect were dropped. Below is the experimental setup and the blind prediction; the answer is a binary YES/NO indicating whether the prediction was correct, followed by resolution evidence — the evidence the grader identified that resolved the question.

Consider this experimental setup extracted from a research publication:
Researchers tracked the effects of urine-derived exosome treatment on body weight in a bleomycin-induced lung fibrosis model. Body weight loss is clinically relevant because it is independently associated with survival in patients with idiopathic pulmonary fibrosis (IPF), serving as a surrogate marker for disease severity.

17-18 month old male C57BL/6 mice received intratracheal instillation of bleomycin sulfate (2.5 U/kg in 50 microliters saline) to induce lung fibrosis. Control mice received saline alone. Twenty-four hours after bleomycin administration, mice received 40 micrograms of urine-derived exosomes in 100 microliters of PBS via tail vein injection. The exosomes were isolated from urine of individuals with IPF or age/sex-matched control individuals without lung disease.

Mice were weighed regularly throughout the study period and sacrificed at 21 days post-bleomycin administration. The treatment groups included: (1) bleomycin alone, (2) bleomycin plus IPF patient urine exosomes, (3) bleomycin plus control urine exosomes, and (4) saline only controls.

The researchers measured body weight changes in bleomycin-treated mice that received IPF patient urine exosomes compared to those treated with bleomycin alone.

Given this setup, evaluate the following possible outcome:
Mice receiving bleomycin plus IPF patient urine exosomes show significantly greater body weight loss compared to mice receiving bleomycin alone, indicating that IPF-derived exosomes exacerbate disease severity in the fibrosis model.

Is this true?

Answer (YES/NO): YES